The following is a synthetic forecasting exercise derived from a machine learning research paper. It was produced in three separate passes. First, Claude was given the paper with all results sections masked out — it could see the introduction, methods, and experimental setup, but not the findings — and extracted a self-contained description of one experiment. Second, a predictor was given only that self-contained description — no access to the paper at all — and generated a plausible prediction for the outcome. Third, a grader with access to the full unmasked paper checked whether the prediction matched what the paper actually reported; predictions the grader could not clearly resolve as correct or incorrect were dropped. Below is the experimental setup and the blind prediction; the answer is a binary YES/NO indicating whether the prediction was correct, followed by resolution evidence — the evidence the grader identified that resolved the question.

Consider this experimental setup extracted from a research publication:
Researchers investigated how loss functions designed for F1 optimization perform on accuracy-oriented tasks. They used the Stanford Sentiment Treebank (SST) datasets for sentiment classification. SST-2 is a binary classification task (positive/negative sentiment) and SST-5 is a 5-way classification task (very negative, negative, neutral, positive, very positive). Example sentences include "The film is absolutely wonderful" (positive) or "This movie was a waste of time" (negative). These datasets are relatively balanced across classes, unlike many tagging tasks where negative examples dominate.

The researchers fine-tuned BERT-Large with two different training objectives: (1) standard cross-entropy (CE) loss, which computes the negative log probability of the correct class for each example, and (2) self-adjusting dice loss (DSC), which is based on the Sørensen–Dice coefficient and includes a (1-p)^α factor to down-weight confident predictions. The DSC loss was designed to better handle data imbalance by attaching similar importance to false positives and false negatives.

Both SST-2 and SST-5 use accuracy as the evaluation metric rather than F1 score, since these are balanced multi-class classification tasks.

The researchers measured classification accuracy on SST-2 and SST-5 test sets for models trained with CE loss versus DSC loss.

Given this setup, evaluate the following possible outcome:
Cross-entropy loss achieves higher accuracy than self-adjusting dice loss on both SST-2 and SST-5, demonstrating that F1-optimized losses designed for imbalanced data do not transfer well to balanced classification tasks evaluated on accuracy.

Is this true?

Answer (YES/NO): YES